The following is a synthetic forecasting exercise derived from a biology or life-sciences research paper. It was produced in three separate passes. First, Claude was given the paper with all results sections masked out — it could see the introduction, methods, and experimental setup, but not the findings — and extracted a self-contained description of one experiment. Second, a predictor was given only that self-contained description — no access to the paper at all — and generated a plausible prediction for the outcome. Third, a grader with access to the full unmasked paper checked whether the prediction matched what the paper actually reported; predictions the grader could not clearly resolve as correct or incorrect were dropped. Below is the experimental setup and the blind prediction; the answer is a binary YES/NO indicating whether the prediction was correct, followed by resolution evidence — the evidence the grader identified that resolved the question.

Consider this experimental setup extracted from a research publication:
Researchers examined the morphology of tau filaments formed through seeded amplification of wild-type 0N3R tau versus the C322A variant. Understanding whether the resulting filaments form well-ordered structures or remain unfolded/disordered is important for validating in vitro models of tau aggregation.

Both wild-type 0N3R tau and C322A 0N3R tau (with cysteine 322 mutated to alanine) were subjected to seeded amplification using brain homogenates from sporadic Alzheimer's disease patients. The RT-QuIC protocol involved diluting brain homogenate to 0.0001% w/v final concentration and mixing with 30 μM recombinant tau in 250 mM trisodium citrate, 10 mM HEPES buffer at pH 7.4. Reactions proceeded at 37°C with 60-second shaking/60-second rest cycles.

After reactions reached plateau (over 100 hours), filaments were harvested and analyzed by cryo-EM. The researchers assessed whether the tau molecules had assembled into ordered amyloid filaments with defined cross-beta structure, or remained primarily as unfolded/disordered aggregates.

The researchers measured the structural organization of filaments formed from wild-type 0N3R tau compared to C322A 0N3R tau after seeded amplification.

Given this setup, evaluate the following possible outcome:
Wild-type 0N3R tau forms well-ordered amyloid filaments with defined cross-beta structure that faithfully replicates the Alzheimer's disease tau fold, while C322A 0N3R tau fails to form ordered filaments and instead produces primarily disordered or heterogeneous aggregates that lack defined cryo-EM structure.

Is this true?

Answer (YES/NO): NO